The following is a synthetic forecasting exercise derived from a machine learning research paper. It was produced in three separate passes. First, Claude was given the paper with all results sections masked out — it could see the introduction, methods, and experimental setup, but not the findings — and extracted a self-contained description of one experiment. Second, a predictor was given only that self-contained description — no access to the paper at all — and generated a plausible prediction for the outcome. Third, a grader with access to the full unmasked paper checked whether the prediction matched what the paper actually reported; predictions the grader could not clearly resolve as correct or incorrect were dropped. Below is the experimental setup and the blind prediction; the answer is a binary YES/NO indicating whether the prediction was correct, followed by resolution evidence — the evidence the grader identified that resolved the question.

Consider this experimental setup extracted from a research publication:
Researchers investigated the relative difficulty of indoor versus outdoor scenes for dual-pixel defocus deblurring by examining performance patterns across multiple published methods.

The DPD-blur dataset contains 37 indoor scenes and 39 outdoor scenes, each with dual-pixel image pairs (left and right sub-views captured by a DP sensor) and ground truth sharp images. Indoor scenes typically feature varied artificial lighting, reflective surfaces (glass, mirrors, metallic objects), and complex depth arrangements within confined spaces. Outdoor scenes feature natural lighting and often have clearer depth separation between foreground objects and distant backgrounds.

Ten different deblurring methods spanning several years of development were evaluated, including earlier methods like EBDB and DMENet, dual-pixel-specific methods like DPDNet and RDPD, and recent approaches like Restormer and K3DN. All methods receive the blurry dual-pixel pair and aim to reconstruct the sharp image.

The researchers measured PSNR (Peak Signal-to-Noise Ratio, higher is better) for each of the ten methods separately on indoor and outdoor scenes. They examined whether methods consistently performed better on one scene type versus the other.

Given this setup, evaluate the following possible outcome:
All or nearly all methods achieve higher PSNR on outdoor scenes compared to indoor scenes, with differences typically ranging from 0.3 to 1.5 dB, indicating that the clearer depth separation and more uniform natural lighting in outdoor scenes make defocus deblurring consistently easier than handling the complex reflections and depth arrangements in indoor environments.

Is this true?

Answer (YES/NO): NO